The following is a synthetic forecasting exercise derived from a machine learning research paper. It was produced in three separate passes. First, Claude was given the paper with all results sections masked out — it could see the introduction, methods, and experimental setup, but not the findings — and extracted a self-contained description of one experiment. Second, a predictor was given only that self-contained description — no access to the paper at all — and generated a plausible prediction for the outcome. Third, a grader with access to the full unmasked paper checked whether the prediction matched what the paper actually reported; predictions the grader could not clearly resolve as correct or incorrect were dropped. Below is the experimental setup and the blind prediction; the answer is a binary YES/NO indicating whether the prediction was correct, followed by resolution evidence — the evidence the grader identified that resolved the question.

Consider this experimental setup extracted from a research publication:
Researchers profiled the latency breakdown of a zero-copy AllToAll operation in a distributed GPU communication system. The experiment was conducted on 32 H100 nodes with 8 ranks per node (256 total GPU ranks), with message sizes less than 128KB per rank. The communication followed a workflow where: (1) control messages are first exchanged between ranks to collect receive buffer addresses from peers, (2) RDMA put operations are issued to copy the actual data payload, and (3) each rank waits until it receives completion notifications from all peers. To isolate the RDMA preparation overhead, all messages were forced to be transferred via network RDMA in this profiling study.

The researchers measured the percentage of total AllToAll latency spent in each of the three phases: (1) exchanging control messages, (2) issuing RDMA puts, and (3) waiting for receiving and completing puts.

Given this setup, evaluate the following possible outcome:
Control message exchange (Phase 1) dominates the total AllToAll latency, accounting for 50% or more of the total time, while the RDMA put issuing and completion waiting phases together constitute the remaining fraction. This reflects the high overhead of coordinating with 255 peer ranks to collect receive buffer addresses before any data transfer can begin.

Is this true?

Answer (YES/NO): YES